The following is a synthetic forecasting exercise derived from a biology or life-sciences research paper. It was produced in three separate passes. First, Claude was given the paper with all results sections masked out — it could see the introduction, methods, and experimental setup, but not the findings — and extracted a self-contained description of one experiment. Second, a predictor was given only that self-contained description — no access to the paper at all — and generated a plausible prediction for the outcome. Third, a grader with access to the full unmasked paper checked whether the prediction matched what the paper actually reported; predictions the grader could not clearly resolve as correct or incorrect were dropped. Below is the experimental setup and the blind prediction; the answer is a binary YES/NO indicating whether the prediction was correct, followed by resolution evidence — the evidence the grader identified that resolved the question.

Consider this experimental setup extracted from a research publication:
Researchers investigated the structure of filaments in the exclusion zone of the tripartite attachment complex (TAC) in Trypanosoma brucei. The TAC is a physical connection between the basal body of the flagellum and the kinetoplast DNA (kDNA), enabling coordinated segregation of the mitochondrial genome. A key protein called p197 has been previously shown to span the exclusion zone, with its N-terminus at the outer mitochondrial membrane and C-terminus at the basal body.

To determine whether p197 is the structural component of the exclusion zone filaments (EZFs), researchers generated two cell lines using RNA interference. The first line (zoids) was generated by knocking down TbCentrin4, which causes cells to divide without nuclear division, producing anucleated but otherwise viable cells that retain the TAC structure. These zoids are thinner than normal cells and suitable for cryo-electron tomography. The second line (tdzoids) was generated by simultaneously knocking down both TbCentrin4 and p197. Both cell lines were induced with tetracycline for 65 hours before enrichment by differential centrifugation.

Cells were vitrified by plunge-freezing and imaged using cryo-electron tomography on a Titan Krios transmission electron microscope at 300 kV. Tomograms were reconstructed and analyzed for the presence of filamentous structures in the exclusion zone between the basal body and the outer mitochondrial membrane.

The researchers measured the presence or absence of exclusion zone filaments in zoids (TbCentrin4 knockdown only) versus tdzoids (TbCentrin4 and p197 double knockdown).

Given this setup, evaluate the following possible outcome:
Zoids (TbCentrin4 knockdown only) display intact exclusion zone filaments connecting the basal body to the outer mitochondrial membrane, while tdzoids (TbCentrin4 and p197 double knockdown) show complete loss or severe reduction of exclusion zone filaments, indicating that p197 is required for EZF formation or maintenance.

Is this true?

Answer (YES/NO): YES